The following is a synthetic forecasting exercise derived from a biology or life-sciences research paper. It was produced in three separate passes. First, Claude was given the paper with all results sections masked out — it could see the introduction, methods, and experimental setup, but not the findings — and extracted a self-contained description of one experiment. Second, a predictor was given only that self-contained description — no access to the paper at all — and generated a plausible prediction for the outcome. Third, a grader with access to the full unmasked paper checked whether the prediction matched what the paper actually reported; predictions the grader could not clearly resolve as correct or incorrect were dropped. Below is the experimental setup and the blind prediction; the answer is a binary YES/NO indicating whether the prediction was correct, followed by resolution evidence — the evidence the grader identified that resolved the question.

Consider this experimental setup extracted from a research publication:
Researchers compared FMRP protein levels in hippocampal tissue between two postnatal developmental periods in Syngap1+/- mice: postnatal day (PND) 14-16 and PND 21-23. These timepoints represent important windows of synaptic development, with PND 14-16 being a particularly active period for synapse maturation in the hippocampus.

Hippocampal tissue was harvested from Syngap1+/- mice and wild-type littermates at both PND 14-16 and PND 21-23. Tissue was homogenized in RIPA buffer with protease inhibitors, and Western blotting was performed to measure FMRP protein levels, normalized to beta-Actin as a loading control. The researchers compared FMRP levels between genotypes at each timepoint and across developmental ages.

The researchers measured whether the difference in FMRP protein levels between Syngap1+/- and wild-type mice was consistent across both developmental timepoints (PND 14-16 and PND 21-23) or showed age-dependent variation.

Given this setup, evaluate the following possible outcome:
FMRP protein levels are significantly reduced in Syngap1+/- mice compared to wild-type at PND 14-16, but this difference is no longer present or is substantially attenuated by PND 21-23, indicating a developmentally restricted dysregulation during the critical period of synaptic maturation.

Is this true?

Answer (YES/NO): NO